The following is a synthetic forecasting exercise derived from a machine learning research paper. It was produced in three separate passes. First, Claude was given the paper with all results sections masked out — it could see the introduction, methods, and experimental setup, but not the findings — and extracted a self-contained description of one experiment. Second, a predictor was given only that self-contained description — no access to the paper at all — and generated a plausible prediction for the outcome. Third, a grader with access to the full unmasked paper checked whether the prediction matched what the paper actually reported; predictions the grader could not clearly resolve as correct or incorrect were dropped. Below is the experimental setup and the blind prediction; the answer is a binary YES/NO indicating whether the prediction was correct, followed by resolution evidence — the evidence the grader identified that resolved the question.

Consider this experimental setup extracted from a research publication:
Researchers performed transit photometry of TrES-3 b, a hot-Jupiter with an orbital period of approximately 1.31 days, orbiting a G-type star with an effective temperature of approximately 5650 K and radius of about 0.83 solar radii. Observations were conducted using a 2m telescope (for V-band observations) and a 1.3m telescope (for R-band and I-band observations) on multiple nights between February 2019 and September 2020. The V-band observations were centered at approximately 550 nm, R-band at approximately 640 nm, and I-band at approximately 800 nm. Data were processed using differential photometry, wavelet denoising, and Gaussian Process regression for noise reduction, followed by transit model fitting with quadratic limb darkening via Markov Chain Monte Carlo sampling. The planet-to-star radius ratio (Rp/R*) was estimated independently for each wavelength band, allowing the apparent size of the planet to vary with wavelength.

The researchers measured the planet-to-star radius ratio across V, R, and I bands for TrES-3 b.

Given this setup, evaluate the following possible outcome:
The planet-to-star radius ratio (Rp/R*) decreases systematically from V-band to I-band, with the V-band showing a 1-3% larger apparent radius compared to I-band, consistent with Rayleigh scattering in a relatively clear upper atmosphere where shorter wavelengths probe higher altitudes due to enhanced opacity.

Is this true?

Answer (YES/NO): NO